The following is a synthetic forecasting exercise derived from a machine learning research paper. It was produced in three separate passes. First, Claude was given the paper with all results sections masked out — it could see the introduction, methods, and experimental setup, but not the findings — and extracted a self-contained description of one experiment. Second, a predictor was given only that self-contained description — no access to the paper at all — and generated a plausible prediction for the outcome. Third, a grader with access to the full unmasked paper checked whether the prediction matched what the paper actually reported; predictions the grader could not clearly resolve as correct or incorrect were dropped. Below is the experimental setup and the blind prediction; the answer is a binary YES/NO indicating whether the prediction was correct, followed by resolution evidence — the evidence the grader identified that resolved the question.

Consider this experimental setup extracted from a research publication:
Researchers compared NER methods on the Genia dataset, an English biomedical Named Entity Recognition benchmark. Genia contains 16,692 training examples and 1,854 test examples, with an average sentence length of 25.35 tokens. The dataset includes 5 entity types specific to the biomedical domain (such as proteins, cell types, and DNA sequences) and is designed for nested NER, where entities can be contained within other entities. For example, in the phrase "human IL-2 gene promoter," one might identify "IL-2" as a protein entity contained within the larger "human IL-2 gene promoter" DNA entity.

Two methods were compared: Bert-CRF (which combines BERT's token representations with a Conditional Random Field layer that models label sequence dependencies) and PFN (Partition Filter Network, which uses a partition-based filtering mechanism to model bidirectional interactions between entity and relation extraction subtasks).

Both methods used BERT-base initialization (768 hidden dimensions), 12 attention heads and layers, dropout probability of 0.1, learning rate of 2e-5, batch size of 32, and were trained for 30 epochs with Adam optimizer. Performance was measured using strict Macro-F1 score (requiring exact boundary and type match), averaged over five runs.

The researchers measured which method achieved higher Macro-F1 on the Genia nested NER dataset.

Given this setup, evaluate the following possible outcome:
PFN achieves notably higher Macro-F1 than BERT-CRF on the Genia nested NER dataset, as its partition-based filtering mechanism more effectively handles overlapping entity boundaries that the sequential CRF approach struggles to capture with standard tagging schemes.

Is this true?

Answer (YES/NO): NO